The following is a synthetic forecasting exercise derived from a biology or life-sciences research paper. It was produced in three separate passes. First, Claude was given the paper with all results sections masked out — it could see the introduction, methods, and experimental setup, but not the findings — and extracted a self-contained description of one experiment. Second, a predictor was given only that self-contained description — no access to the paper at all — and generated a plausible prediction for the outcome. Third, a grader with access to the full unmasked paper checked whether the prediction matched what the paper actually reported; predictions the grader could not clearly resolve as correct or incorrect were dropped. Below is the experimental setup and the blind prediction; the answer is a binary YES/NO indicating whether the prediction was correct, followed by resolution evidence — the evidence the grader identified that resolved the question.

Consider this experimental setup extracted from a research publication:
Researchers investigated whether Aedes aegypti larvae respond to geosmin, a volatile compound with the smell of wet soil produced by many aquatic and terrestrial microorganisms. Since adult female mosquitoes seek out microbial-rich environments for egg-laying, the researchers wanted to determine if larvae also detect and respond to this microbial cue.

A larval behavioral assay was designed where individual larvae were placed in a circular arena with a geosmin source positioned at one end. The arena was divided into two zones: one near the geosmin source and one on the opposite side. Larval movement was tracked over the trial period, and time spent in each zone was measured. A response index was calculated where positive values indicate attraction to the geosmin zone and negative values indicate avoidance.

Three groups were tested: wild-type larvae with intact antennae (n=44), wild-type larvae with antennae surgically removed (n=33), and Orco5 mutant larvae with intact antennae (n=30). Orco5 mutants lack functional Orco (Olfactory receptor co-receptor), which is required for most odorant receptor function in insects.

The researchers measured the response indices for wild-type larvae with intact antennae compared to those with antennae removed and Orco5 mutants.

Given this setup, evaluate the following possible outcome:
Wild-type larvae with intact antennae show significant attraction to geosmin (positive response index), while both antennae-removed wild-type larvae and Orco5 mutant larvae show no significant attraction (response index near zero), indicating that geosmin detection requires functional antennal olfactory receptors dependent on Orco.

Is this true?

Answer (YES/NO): YES